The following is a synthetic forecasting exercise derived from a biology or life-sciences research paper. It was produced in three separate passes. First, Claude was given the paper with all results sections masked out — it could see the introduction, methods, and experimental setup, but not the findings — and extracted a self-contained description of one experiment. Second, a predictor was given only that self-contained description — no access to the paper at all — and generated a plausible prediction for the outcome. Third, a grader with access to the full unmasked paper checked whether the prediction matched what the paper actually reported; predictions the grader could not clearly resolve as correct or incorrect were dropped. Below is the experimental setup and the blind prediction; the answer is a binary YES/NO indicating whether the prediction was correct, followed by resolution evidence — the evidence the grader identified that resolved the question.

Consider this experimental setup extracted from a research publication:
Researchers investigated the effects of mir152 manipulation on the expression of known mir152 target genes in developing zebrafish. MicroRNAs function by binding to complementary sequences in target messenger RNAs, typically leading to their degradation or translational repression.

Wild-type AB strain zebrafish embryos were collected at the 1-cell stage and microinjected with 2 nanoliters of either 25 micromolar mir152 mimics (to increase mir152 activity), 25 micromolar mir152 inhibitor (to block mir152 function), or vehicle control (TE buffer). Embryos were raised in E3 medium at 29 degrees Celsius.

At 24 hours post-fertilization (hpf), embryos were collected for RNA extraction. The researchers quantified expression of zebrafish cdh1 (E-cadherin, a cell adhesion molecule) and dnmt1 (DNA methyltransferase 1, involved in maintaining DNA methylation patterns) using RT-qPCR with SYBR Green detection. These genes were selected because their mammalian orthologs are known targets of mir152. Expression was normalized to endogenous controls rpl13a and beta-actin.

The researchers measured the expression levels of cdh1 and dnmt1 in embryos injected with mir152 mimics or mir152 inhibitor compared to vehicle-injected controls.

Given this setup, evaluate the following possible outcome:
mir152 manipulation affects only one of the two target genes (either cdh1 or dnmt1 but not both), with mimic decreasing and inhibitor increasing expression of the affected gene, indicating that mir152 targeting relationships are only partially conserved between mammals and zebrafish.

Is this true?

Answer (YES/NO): NO